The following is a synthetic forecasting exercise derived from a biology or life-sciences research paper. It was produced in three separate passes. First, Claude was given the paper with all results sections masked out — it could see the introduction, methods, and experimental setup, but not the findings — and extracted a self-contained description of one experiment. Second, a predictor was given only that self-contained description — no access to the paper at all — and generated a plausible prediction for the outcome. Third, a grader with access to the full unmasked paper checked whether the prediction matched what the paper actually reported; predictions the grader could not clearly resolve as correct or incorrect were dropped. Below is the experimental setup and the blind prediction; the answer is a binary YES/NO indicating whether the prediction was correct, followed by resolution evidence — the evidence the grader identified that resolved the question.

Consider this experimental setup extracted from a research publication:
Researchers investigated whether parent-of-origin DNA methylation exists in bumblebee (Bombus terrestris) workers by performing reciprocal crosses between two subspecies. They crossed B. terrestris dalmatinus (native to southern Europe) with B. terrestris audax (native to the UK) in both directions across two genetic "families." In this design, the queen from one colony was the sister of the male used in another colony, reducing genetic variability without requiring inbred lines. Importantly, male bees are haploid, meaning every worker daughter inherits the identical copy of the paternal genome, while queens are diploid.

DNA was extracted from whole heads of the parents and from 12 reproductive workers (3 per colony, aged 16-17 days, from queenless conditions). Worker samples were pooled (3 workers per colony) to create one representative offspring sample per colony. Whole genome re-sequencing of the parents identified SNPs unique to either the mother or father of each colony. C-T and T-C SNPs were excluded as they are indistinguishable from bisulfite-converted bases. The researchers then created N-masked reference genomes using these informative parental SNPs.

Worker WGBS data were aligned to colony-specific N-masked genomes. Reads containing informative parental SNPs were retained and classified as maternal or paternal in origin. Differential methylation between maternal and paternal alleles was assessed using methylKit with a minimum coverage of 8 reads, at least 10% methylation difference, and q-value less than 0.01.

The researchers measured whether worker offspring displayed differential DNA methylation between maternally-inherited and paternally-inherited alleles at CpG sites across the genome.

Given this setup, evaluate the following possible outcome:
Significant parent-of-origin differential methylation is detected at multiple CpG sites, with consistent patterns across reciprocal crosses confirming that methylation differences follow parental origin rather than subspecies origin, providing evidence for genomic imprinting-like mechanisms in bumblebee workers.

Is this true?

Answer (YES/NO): NO